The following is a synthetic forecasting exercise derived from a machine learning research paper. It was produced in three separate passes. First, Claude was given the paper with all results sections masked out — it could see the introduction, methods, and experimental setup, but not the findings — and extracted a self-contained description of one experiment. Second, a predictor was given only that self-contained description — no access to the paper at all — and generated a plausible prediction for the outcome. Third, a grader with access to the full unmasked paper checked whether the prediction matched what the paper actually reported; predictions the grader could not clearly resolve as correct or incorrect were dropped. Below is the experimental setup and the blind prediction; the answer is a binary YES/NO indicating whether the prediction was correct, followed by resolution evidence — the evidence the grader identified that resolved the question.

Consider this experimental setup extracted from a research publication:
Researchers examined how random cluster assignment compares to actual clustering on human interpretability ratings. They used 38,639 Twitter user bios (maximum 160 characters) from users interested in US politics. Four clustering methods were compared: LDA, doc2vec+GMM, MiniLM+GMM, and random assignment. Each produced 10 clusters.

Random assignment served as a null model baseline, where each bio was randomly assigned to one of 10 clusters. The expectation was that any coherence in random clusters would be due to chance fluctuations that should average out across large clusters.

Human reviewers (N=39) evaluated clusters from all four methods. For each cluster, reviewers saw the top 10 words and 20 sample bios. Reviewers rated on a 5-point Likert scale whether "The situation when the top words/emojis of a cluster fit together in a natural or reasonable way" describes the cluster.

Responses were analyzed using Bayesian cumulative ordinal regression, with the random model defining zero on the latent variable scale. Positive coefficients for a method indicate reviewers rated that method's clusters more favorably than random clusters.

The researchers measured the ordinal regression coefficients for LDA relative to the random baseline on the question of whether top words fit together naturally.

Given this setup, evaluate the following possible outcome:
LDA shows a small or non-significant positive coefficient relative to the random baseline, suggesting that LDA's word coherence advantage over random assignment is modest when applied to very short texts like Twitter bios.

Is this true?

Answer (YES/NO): NO